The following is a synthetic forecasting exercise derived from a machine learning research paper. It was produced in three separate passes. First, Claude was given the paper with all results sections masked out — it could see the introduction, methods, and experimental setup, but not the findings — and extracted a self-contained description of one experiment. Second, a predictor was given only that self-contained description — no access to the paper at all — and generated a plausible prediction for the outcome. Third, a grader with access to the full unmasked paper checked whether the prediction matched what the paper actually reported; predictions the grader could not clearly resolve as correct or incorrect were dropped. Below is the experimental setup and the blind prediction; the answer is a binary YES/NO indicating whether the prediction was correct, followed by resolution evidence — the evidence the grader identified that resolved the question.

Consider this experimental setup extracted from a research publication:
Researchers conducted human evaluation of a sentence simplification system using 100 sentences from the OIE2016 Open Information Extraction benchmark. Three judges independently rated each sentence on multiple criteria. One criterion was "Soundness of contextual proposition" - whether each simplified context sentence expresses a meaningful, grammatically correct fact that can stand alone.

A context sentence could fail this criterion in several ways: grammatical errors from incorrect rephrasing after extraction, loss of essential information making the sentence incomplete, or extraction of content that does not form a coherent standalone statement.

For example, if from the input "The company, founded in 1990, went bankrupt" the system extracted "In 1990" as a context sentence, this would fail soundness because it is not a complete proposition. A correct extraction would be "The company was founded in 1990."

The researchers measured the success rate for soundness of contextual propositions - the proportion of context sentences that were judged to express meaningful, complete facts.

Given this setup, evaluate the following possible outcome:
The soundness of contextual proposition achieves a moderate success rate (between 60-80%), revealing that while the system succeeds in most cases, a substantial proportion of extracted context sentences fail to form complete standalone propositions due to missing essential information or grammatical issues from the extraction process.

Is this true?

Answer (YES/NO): NO